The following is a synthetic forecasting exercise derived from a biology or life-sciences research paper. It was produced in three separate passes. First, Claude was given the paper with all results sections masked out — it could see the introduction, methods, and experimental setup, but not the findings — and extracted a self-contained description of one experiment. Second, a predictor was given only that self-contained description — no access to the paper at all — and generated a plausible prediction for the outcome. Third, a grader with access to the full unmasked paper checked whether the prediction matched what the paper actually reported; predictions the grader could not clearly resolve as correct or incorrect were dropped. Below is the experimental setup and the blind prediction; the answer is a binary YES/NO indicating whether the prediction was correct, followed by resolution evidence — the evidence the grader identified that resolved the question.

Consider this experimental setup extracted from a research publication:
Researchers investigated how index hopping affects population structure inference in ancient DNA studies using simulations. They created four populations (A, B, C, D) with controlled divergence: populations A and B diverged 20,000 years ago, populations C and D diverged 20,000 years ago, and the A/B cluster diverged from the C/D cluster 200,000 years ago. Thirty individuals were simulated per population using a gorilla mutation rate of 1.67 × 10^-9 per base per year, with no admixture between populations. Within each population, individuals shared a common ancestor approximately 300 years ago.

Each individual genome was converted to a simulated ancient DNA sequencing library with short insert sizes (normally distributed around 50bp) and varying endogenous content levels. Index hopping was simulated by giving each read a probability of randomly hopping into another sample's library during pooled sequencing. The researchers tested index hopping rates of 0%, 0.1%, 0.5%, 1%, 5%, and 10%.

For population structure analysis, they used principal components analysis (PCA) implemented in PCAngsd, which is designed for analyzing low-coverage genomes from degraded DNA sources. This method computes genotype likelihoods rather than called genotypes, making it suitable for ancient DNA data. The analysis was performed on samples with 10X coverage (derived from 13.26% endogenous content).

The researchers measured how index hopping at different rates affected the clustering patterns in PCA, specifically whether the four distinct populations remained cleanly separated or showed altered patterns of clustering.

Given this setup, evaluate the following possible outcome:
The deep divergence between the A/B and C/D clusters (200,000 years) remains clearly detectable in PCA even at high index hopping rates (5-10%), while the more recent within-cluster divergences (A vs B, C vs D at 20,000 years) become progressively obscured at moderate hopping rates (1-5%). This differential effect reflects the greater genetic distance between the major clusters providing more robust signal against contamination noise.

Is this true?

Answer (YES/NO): NO